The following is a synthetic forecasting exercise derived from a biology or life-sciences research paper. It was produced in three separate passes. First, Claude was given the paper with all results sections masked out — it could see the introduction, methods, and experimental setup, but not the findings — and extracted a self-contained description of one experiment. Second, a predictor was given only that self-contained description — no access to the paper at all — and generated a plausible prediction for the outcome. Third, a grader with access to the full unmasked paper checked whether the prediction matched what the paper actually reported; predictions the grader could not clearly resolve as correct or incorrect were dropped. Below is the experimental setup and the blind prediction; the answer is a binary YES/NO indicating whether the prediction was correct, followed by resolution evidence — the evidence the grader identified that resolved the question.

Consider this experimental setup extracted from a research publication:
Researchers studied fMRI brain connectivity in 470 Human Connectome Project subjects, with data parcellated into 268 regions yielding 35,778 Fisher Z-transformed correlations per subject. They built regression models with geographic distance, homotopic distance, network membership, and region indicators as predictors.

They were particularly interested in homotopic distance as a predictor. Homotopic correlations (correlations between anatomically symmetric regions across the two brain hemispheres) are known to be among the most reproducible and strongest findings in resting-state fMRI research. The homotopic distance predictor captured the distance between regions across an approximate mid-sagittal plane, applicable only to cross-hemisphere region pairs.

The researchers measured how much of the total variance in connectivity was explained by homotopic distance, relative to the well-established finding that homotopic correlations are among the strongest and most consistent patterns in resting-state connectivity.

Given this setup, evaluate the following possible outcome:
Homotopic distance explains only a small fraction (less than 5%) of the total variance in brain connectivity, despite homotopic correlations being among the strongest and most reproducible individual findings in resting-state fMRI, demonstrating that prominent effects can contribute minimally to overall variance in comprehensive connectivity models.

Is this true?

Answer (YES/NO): YES